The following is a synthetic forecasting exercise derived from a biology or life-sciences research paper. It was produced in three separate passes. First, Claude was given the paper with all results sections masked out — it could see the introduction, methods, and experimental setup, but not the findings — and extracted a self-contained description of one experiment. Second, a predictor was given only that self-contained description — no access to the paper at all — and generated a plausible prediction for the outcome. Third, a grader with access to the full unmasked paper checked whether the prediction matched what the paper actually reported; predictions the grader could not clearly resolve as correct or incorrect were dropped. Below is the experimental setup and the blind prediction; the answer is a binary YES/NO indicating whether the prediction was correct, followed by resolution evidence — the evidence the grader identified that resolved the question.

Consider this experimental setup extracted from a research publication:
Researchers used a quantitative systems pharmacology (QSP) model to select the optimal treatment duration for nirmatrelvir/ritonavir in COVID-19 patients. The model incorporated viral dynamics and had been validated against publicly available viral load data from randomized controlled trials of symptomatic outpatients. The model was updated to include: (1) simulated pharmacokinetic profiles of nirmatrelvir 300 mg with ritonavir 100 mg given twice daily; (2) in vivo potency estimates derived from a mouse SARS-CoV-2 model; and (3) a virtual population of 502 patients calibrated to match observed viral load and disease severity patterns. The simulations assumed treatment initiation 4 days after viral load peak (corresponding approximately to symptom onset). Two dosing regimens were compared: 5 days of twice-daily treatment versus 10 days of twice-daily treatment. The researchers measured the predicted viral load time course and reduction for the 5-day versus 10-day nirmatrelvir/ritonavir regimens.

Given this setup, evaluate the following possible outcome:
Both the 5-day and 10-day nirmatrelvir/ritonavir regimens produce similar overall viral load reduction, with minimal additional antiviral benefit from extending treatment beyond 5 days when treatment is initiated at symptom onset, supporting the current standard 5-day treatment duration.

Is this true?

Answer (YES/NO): YES